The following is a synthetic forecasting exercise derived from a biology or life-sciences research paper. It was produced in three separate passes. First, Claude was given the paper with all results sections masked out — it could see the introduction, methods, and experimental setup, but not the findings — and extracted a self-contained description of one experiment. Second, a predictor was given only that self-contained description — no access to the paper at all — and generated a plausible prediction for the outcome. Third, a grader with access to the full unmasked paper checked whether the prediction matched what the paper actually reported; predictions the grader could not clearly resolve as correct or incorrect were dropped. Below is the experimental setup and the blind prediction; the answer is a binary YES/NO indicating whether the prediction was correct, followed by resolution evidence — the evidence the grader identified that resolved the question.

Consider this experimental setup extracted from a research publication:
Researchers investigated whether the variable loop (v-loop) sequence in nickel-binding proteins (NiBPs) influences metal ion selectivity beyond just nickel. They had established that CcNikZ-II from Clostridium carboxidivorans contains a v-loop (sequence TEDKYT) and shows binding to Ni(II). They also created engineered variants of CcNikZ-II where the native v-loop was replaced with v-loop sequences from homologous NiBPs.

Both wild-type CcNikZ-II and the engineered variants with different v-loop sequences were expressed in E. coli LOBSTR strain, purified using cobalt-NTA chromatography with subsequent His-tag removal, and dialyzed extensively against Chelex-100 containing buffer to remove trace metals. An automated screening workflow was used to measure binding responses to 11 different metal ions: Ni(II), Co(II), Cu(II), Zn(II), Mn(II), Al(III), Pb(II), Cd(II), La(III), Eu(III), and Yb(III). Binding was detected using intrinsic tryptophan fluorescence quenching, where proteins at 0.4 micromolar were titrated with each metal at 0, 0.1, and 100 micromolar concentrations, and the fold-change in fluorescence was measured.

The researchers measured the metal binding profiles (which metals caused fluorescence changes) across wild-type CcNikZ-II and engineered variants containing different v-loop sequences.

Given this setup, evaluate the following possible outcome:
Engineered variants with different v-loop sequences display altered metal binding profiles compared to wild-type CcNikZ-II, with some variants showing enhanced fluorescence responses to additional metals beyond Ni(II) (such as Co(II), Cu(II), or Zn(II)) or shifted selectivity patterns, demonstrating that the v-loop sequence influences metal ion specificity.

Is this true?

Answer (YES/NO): YES